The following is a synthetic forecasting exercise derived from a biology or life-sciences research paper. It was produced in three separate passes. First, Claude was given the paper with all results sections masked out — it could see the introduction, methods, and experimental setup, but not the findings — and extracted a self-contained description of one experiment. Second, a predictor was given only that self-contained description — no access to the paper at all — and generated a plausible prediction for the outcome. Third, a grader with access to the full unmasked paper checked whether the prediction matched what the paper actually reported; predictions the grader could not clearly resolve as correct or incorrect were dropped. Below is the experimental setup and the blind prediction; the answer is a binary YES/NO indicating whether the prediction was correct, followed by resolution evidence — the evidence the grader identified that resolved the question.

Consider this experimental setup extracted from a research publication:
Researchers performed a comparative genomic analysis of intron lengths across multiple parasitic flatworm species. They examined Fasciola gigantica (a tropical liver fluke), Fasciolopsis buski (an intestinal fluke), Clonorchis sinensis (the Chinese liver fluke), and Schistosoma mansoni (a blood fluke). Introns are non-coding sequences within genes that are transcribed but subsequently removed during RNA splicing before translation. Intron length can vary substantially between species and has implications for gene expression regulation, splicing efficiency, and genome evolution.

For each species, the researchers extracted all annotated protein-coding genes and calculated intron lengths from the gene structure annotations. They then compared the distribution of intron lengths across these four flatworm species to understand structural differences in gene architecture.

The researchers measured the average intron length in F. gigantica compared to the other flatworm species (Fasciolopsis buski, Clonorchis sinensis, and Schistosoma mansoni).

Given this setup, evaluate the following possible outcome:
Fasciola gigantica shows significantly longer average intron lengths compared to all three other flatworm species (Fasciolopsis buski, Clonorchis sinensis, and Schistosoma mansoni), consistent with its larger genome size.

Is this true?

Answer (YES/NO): YES